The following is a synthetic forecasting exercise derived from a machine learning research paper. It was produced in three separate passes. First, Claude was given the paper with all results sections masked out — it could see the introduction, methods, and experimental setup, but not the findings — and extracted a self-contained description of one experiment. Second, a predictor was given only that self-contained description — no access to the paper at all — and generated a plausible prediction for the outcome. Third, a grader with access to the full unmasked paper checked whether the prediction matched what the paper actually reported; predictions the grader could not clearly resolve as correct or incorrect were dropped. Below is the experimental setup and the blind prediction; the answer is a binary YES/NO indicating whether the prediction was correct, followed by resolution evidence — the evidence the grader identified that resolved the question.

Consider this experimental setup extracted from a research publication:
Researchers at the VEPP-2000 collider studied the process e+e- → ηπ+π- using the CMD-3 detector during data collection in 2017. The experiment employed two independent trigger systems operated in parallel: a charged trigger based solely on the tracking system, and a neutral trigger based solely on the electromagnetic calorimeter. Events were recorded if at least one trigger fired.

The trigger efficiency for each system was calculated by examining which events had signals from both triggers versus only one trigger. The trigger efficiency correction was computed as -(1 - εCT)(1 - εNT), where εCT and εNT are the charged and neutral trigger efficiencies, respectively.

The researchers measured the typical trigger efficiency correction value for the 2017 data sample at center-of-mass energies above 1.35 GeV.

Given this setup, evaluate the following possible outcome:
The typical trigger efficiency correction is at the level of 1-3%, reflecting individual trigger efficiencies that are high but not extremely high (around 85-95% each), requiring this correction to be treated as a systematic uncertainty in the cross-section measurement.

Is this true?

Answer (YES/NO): NO